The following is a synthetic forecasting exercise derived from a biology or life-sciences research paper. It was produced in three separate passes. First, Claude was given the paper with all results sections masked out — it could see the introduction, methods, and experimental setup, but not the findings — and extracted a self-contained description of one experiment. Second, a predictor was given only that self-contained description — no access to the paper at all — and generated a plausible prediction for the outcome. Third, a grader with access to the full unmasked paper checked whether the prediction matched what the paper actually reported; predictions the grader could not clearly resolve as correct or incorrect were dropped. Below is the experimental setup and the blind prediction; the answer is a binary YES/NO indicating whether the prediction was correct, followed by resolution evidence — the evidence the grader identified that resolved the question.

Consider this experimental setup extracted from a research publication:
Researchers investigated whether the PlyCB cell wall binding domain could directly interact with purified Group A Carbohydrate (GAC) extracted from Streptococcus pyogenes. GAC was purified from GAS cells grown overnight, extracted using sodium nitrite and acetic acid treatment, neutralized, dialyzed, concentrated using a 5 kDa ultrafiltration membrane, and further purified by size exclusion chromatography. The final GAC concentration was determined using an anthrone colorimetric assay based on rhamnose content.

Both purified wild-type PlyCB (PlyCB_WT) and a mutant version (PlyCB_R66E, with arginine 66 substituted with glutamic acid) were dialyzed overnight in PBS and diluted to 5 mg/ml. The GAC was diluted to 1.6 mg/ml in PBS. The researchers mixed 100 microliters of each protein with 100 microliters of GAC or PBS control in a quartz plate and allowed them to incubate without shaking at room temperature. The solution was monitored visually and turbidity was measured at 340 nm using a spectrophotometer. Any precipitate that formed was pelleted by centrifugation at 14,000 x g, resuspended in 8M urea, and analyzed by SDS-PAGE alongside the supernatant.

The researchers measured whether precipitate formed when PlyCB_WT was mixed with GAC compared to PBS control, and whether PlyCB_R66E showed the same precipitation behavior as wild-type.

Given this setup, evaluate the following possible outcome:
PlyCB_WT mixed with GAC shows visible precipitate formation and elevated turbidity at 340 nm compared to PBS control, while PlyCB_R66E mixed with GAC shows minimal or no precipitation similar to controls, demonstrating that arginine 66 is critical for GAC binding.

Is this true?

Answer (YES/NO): YES